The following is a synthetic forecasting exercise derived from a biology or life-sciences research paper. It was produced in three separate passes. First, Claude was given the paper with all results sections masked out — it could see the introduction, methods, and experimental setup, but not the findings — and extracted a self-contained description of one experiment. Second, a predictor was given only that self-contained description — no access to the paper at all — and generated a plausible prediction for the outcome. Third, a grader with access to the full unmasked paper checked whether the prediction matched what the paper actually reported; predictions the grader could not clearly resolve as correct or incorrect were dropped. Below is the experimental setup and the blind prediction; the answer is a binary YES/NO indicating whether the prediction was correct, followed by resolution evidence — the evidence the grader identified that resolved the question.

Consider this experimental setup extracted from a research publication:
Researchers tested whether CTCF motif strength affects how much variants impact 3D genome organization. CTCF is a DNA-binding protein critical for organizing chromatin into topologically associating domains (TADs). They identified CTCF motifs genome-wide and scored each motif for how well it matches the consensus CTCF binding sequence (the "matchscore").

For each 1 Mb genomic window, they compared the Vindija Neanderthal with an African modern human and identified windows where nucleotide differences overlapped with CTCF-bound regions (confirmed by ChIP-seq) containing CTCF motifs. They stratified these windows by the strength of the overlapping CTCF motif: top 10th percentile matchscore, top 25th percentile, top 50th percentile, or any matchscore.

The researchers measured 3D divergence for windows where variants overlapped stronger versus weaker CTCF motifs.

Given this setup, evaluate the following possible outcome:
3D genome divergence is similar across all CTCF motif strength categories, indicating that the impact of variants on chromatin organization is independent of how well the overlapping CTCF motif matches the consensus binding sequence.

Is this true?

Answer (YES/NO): NO